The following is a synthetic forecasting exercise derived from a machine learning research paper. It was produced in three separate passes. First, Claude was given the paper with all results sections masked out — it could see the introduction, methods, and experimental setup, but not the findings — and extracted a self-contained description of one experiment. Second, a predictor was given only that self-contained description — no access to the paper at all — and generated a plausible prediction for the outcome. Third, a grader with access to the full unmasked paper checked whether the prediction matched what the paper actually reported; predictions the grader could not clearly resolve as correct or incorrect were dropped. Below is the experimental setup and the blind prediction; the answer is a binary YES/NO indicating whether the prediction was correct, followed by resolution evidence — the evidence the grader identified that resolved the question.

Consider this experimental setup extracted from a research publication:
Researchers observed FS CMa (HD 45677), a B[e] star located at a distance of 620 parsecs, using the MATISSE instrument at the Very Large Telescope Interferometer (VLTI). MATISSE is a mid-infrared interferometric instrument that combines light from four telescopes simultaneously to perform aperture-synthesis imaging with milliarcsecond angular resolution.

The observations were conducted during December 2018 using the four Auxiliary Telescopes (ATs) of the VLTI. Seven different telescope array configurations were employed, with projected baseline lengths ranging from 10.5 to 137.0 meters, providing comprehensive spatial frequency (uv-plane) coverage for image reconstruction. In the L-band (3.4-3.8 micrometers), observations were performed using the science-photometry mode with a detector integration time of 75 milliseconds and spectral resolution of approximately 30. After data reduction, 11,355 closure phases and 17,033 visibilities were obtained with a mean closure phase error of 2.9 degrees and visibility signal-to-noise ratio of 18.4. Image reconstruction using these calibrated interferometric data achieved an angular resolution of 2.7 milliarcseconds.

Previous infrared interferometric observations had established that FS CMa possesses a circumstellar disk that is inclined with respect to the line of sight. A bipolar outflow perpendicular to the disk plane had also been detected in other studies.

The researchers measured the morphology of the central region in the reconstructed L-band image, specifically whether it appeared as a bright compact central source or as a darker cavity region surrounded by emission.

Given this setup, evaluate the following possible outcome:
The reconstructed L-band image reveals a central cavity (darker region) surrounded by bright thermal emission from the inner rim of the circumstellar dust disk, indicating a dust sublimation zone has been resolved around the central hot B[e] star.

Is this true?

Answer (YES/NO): NO